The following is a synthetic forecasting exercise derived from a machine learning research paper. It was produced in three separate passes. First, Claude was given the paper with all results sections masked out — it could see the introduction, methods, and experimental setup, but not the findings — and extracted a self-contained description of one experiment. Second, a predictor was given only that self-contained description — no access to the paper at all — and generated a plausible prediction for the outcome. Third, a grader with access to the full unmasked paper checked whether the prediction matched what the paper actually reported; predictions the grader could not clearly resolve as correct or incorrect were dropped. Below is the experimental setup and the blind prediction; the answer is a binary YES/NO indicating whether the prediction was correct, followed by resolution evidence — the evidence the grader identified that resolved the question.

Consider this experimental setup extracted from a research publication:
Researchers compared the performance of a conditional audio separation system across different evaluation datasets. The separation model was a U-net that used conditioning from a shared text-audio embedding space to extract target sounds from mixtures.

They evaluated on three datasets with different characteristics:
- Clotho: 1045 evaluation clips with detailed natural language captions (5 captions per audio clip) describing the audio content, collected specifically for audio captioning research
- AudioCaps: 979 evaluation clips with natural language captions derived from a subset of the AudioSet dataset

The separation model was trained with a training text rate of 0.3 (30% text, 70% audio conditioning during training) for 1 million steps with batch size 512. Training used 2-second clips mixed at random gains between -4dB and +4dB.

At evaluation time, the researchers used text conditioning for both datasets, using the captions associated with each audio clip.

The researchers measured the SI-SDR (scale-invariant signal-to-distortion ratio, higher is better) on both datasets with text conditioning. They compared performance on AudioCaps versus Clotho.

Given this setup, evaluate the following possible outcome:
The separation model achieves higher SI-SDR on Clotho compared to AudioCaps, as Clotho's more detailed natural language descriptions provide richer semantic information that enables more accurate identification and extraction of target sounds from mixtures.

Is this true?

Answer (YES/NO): YES